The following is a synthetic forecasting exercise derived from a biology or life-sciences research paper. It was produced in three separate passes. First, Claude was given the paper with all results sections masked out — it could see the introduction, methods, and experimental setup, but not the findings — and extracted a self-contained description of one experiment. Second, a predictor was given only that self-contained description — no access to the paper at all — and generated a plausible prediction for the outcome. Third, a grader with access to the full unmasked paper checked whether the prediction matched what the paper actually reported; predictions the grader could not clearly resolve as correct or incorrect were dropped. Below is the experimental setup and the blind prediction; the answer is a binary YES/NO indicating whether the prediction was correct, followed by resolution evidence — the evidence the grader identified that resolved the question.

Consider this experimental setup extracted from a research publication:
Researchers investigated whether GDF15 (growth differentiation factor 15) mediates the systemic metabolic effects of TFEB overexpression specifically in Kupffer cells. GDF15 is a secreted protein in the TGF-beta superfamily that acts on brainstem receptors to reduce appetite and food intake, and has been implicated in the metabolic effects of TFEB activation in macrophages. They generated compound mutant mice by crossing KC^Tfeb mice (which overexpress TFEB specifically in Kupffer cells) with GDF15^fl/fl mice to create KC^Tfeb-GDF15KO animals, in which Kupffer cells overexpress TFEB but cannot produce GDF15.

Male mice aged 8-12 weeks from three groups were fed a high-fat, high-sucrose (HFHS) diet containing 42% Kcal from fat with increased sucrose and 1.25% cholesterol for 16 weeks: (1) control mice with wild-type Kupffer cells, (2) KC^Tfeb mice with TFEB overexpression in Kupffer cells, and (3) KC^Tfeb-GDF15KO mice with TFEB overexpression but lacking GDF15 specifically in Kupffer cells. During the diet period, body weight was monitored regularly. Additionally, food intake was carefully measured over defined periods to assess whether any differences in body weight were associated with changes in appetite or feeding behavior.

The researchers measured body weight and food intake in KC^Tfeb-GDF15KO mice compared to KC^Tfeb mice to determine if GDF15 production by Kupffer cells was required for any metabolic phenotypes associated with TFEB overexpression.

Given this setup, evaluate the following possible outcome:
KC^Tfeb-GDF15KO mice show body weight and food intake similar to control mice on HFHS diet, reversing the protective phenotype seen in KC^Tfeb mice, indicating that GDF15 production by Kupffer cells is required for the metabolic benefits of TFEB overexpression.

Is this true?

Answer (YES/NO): NO